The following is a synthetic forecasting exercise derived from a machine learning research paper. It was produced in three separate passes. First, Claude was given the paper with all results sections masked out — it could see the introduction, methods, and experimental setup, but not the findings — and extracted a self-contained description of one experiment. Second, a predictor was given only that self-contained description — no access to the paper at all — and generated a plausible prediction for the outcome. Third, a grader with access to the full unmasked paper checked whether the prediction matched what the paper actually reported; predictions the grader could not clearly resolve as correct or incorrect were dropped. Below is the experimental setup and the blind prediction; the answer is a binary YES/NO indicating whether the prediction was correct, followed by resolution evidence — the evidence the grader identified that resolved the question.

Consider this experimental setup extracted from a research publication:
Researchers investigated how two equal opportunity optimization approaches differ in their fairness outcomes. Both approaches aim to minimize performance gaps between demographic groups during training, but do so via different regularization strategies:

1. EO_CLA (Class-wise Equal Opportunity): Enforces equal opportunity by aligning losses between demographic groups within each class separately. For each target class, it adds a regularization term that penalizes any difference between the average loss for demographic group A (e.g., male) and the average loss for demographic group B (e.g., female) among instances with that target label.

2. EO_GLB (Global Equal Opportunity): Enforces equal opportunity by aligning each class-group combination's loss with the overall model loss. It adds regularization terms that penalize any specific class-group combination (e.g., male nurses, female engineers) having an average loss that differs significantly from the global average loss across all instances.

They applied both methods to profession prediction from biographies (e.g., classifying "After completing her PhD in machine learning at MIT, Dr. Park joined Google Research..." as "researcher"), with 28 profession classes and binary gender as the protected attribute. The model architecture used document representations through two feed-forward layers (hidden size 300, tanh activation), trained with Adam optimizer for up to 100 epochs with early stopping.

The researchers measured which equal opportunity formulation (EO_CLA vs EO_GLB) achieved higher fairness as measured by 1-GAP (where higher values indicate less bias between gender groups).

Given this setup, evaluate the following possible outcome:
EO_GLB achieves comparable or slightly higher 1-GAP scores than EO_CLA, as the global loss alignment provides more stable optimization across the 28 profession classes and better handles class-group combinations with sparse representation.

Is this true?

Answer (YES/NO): NO